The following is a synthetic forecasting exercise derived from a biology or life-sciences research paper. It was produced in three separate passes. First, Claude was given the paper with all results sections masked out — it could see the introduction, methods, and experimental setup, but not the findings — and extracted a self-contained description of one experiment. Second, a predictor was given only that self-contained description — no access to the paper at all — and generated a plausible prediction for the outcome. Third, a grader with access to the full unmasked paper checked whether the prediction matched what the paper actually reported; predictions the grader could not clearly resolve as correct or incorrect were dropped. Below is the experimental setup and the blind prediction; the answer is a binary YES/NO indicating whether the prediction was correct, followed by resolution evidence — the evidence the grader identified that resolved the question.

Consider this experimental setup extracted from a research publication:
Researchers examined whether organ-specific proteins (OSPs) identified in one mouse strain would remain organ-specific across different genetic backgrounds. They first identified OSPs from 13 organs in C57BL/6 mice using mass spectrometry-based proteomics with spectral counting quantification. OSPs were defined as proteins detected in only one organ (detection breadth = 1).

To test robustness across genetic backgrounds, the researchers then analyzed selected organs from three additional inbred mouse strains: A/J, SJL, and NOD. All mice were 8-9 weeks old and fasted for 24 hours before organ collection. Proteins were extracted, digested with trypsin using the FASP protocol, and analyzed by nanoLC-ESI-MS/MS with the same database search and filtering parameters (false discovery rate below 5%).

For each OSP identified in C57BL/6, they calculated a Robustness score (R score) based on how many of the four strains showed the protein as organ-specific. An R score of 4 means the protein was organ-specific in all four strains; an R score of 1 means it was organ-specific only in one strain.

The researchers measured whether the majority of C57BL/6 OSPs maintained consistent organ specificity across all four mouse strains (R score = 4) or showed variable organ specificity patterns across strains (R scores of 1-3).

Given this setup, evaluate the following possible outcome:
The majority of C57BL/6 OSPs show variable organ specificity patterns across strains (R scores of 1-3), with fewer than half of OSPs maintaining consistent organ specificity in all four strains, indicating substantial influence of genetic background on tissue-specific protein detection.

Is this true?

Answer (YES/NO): YES